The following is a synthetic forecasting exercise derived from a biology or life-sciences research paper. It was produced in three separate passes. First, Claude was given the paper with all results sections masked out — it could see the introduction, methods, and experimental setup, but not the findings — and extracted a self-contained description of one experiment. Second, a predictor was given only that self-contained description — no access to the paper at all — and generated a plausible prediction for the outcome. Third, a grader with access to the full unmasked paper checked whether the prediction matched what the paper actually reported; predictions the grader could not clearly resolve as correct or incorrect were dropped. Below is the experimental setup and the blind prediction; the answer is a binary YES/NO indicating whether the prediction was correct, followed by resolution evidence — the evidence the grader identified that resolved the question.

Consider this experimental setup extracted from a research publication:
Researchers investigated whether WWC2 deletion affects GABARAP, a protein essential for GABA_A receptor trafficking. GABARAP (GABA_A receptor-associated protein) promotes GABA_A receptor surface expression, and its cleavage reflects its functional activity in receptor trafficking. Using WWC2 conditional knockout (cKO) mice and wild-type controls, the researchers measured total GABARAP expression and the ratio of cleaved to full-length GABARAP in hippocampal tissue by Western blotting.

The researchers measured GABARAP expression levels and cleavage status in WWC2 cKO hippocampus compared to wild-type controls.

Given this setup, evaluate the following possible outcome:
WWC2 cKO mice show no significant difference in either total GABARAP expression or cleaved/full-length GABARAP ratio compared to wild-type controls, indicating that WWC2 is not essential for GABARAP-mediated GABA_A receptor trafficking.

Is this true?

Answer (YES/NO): YES